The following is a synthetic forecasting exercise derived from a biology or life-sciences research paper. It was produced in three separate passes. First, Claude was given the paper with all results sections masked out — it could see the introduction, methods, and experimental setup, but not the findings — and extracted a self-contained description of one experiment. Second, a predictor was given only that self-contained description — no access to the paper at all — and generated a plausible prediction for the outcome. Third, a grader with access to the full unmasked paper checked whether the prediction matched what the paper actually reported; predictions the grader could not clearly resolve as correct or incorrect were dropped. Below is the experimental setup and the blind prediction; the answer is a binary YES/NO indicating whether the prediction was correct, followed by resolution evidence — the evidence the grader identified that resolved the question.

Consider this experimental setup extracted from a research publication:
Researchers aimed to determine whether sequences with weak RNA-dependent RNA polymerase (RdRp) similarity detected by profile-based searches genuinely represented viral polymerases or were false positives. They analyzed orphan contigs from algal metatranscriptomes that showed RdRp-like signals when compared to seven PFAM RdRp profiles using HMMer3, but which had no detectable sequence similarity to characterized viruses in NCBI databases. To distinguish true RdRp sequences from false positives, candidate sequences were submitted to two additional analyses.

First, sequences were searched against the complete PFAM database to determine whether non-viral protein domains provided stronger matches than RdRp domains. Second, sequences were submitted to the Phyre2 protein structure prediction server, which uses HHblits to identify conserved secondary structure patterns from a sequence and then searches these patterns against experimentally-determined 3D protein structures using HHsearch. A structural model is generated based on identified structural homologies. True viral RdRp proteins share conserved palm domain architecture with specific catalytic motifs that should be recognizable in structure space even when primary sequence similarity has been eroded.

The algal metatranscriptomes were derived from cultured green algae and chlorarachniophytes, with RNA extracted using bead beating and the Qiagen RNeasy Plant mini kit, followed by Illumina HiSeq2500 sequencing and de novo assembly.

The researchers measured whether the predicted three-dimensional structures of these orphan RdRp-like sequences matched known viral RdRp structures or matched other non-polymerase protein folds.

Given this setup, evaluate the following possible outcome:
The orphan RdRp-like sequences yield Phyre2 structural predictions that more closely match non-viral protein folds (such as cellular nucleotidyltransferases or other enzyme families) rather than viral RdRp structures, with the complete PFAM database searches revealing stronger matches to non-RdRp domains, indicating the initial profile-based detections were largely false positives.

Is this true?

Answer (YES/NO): NO